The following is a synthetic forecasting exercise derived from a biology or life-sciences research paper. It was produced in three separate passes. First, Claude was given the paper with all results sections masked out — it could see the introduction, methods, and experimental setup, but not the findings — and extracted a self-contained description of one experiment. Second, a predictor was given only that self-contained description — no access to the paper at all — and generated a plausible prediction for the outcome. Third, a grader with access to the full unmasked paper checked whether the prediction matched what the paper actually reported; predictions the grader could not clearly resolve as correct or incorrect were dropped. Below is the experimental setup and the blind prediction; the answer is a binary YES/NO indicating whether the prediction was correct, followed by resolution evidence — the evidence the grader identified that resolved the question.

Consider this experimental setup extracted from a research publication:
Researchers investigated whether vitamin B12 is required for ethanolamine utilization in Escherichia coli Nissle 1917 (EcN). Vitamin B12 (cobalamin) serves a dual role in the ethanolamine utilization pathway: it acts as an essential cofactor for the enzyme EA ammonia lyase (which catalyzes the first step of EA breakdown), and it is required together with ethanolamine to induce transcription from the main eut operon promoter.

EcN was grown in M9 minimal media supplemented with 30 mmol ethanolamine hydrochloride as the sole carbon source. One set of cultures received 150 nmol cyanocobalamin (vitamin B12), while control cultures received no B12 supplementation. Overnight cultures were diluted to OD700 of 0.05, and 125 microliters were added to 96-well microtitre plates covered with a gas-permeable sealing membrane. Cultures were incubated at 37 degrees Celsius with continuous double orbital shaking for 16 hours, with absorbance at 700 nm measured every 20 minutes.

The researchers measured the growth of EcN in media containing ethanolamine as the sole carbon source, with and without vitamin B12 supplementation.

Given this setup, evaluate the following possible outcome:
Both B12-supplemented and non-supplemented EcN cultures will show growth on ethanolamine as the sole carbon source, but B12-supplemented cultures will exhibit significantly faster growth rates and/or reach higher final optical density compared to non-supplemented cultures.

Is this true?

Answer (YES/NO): NO